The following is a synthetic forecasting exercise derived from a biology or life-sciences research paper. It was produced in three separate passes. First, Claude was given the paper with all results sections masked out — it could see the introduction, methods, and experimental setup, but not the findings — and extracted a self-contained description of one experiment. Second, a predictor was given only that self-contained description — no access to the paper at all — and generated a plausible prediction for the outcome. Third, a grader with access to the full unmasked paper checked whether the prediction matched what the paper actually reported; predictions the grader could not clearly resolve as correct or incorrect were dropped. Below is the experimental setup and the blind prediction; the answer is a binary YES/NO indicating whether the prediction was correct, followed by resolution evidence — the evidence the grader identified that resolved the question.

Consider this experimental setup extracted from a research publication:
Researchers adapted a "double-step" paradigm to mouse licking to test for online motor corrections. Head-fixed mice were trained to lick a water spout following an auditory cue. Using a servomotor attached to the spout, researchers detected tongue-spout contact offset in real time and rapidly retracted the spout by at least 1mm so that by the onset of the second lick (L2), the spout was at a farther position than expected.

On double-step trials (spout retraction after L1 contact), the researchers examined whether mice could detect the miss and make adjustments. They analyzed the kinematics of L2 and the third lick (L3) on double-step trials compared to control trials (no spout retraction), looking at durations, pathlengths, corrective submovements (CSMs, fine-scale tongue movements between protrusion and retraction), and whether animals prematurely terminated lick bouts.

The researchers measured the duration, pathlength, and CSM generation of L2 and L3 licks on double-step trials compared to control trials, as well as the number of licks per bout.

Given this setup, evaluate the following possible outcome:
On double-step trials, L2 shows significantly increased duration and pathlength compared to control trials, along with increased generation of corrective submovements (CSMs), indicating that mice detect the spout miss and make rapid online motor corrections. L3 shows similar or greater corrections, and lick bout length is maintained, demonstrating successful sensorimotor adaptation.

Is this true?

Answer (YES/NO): NO